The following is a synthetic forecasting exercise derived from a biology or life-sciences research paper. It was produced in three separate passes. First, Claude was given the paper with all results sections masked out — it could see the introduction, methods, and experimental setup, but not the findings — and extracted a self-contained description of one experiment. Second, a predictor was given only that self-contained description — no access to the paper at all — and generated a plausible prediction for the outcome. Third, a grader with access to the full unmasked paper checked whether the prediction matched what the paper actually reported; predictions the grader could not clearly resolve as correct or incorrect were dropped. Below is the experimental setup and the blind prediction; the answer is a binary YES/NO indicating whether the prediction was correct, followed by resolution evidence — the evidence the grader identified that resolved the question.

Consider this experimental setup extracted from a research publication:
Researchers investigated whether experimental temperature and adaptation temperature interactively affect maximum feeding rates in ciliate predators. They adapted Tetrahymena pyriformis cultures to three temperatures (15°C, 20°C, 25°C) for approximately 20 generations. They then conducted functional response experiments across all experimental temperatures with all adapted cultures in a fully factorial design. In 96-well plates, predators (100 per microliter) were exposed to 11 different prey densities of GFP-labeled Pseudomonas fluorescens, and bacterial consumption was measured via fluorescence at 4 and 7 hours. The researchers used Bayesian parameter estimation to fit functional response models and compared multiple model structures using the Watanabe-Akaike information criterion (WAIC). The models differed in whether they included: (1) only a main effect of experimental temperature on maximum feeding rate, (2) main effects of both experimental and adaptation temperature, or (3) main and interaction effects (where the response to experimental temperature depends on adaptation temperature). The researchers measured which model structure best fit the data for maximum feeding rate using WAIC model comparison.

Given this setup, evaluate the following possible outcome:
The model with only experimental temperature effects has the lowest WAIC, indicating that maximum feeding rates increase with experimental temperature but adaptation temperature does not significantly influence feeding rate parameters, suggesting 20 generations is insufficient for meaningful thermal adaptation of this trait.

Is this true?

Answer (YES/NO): NO